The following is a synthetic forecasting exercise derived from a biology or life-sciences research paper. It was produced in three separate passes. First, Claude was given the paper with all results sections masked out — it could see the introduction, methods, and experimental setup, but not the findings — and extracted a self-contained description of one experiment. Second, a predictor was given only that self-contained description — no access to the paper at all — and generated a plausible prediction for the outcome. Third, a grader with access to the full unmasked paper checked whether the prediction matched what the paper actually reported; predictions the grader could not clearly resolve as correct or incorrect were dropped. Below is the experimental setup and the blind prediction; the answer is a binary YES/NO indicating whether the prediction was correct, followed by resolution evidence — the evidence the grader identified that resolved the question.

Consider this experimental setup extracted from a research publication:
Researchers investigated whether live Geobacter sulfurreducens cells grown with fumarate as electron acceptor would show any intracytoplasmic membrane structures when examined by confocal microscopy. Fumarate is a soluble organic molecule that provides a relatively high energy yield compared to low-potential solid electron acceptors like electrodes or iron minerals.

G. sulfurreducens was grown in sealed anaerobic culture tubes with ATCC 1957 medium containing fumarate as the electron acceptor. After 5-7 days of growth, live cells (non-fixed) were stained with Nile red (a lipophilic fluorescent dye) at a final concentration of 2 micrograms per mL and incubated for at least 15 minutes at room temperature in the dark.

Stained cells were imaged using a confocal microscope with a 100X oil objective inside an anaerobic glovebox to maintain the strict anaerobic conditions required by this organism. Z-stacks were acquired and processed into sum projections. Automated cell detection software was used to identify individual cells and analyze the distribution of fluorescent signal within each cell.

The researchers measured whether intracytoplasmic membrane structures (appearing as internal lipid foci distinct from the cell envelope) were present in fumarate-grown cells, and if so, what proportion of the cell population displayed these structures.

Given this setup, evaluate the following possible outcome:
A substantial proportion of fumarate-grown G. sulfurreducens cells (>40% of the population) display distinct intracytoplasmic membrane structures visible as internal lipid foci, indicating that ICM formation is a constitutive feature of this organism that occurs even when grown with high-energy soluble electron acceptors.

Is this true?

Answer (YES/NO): NO